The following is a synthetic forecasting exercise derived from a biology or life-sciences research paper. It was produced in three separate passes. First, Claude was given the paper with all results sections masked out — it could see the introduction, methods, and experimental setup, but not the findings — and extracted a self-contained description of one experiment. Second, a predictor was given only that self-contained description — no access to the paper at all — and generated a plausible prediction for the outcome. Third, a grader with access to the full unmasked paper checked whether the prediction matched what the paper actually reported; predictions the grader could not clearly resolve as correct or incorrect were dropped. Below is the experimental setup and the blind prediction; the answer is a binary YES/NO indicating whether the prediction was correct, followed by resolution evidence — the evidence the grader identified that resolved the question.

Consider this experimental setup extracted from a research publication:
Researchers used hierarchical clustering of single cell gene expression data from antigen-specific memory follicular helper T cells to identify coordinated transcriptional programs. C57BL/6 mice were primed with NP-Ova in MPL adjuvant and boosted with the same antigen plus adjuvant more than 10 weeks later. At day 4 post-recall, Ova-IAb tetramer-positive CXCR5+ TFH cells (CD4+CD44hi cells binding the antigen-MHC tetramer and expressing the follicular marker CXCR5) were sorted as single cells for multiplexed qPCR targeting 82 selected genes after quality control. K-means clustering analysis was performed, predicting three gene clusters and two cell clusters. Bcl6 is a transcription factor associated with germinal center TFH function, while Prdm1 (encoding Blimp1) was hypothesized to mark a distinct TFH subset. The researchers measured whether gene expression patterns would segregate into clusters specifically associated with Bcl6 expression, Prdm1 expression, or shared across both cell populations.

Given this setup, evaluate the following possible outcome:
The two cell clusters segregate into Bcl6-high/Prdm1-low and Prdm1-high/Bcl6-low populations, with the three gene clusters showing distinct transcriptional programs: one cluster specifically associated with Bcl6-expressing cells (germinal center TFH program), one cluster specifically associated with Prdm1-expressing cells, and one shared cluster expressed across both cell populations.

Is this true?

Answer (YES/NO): YES